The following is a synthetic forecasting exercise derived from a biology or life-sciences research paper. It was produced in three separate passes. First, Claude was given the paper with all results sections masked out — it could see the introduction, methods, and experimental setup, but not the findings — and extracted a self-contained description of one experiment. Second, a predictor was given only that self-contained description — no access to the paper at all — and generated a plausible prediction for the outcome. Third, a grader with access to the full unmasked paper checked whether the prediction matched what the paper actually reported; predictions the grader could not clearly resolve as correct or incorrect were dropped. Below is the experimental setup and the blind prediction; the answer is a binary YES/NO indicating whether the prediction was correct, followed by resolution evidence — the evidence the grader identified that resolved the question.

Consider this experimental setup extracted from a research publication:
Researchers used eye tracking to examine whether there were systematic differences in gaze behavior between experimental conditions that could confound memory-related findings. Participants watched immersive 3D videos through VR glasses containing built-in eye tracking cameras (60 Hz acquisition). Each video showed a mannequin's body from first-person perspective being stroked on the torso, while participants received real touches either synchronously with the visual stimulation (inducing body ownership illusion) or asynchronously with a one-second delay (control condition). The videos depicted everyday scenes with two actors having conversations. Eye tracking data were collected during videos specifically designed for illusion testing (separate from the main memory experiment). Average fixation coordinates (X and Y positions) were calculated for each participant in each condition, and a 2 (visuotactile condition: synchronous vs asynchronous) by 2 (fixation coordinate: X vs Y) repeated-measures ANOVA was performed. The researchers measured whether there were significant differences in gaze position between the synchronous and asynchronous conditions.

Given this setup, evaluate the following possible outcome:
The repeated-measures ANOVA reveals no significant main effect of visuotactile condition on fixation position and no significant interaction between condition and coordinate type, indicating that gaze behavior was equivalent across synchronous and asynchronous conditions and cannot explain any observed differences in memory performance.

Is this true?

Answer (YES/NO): YES